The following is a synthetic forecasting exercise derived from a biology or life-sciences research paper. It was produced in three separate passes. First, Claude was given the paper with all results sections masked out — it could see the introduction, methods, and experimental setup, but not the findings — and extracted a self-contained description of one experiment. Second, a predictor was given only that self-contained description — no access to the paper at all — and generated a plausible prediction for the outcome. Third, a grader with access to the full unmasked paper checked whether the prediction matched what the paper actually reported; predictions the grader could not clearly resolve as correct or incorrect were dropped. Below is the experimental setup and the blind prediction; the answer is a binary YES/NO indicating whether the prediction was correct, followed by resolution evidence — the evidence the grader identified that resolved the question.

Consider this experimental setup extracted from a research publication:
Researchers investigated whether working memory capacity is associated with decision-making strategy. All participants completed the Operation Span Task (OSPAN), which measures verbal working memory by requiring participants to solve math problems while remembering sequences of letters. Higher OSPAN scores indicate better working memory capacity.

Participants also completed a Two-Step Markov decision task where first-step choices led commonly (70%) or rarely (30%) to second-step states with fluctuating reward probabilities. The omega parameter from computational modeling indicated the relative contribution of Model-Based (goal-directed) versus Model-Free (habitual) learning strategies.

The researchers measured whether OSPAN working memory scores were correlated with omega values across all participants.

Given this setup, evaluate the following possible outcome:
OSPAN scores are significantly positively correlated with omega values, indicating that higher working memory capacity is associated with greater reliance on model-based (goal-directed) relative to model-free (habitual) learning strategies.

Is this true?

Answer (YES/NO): NO